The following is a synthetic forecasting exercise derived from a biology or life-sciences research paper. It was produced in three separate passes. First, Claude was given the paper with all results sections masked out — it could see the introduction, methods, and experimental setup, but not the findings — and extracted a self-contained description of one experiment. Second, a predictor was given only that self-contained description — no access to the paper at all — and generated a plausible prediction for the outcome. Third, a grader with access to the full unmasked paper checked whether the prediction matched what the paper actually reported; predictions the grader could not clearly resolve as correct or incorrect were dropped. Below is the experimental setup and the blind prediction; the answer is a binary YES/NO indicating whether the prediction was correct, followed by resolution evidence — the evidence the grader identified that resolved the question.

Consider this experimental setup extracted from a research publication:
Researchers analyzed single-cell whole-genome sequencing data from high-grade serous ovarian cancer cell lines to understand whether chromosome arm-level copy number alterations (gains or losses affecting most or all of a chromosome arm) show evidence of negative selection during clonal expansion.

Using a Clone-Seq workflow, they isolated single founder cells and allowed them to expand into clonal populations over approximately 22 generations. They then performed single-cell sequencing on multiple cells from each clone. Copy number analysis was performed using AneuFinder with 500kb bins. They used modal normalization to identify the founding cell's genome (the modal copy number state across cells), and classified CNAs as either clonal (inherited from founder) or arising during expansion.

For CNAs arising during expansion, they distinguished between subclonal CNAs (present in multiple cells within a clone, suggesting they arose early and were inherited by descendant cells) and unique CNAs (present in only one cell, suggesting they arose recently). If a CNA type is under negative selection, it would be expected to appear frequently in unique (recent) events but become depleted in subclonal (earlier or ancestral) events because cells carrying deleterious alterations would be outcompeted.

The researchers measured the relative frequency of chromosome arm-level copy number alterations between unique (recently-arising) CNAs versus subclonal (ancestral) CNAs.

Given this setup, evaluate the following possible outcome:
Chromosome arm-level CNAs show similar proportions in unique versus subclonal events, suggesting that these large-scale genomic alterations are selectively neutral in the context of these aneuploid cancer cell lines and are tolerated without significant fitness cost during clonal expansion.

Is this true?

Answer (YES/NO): NO